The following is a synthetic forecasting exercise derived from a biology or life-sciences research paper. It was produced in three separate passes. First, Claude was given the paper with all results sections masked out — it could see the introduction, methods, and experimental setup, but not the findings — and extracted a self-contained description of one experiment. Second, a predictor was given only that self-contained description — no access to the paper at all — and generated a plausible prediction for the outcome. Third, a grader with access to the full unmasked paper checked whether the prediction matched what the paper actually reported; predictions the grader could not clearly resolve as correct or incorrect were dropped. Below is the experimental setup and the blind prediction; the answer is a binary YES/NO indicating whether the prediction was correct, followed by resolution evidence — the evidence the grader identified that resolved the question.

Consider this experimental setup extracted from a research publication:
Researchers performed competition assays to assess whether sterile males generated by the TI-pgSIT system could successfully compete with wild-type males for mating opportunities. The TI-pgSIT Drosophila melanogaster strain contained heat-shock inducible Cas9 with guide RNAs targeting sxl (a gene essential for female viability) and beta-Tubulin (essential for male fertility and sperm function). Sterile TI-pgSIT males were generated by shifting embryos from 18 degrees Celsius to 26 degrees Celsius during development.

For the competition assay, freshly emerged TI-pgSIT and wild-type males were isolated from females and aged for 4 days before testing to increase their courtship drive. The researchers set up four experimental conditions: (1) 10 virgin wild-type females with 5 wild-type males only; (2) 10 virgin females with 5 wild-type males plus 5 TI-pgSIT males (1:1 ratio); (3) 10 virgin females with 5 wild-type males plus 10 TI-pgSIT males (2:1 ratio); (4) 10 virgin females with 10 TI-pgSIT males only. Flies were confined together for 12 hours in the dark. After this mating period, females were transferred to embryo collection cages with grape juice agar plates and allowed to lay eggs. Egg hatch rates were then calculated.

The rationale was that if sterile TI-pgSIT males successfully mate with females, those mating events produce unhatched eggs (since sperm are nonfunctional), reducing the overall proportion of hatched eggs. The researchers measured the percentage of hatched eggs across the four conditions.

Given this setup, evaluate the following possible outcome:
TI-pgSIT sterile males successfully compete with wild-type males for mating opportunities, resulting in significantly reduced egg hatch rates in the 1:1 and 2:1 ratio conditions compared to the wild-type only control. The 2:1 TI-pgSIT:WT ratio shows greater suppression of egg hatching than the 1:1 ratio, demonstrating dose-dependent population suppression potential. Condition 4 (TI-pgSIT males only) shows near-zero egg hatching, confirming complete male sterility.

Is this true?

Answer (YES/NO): YES